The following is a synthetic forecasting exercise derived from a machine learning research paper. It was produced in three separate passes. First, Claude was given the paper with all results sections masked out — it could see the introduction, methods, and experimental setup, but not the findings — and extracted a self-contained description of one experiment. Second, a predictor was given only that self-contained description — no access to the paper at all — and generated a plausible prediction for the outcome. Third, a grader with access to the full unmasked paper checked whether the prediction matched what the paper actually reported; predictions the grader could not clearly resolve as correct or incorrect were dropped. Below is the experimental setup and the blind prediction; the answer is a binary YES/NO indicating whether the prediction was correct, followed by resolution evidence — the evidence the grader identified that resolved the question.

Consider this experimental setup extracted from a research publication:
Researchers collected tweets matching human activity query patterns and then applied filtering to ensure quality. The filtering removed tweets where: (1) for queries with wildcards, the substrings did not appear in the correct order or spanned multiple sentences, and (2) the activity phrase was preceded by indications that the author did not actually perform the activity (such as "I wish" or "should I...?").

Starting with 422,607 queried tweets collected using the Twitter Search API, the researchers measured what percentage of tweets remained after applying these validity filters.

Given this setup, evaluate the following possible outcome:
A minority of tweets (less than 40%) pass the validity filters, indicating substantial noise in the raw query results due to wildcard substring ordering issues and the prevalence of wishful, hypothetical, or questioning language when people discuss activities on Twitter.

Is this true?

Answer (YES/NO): NO